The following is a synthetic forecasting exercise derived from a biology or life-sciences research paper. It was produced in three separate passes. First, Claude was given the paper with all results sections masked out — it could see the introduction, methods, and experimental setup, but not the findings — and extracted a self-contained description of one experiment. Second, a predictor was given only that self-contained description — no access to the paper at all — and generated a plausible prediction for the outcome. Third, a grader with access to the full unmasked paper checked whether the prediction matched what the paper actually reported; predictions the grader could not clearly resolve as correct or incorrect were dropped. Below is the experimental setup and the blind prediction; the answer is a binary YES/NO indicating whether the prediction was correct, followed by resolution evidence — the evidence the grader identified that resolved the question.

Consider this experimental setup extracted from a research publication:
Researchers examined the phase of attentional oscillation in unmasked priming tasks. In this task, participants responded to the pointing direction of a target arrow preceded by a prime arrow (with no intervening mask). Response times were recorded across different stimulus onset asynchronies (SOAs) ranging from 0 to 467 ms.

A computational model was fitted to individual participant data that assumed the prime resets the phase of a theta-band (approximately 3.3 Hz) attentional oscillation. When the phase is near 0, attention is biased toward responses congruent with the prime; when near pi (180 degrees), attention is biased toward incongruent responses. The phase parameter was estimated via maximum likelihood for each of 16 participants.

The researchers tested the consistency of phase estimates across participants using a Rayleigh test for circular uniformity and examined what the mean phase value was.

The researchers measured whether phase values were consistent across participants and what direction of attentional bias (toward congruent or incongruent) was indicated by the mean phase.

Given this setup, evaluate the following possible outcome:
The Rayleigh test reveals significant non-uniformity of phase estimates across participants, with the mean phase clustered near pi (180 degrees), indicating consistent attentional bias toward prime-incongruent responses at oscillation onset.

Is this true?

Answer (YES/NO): NO